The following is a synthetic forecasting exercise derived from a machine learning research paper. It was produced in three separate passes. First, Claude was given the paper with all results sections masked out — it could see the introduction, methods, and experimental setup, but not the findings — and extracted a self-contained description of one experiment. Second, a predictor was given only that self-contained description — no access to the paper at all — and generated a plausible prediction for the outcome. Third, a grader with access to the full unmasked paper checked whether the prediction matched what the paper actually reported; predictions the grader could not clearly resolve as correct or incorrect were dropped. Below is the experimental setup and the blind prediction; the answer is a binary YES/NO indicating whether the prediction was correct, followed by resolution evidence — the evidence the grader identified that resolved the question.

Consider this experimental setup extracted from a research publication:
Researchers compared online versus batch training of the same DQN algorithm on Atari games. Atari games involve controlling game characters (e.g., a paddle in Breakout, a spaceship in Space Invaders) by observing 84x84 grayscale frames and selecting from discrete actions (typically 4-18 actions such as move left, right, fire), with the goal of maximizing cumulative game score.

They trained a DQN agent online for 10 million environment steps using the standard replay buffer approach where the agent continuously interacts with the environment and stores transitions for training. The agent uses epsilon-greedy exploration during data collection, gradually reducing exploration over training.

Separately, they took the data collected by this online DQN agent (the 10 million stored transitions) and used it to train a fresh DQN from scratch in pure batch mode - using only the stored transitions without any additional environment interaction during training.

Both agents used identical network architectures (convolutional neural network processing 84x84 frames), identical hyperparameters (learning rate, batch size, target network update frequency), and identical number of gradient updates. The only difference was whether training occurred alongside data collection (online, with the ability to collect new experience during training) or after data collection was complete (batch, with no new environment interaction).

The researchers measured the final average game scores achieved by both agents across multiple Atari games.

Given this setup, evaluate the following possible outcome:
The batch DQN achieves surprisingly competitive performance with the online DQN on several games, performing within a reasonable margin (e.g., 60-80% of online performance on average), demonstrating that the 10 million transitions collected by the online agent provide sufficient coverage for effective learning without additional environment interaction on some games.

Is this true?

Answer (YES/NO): NO